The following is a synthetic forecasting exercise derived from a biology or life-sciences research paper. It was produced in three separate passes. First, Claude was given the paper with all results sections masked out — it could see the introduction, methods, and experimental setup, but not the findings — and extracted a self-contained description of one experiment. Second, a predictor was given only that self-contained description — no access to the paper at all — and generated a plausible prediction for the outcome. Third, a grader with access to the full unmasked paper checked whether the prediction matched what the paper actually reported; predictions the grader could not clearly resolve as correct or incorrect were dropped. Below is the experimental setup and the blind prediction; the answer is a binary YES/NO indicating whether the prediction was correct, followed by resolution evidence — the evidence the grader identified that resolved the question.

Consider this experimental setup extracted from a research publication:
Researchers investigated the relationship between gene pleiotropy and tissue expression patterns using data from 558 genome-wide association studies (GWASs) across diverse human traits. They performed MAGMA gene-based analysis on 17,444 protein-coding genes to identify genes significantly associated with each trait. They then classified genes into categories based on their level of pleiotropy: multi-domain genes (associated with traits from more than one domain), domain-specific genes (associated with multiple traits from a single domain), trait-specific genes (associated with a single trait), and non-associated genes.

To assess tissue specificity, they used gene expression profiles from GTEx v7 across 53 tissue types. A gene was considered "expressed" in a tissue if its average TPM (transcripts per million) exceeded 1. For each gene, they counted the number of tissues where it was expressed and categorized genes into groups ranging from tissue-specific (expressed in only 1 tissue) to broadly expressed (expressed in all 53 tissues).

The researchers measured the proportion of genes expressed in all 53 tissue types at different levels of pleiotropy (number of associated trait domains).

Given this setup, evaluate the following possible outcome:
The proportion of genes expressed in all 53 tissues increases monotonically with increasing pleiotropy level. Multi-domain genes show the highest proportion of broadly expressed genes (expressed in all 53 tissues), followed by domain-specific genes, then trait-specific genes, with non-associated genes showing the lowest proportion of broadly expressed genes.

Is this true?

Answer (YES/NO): YES